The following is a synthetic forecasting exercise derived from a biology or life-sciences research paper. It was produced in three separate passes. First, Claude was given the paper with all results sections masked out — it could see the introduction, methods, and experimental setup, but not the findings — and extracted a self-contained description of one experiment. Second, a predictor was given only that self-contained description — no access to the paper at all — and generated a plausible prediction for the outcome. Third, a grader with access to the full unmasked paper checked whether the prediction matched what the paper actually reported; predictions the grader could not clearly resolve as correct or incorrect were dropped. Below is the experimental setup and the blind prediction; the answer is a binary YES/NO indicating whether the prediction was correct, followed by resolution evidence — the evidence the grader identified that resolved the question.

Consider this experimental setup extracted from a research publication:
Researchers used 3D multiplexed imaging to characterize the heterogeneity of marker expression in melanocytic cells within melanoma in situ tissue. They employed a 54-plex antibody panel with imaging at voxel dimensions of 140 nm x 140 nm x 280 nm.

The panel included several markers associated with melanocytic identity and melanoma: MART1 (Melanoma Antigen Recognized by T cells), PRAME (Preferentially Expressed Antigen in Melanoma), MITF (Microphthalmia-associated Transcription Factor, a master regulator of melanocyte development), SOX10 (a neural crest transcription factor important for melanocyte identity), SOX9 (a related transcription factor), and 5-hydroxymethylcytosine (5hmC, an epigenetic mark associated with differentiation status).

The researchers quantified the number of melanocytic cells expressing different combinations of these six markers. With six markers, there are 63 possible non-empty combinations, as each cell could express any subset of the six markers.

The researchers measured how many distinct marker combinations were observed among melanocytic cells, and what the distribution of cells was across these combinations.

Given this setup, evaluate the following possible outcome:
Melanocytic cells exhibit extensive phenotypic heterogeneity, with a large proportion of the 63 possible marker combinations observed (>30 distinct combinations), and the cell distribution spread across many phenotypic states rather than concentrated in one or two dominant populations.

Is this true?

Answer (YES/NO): YES